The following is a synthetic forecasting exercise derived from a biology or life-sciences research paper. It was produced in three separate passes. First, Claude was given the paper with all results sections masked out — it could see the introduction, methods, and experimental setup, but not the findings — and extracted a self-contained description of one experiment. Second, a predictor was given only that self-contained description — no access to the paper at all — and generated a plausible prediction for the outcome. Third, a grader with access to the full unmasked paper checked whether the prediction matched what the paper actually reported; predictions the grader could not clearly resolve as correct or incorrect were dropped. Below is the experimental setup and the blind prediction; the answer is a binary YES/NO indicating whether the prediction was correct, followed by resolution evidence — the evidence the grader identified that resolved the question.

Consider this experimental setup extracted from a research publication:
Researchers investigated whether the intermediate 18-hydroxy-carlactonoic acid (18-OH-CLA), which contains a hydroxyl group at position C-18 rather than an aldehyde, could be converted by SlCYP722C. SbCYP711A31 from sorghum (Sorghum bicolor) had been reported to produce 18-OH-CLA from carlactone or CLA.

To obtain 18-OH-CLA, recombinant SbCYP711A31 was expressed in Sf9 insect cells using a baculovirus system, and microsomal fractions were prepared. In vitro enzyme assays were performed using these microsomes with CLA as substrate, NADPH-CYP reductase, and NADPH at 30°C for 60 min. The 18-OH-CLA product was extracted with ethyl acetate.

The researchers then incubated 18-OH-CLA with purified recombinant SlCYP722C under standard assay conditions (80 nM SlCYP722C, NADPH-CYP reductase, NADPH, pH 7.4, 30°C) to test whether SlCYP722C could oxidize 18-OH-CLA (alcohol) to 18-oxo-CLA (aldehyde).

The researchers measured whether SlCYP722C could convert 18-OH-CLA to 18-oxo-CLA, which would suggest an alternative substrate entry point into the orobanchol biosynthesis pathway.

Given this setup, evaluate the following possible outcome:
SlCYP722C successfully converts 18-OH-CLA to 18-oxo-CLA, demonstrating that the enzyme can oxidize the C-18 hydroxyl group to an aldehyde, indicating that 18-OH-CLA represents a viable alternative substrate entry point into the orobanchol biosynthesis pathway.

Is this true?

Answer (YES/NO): YES